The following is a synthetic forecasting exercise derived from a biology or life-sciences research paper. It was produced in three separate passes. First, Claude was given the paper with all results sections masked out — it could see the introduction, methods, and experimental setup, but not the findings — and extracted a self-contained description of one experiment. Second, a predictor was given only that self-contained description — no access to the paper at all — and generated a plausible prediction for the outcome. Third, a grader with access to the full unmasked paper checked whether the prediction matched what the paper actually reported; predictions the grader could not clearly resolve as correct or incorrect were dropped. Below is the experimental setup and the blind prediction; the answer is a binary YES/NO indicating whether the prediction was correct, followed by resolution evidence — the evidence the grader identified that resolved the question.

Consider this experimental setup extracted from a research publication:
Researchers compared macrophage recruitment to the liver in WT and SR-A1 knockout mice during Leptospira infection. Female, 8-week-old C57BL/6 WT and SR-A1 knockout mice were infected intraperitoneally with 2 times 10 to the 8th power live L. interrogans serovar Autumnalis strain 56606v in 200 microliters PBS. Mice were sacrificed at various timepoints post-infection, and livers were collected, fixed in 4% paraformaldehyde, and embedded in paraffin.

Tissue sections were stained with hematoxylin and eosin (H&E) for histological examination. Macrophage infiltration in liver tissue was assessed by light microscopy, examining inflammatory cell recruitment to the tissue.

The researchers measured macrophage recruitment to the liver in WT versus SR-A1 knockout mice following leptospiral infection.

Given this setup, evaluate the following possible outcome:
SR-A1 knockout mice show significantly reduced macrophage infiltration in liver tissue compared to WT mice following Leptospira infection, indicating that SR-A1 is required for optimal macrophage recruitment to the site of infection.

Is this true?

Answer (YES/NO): YES